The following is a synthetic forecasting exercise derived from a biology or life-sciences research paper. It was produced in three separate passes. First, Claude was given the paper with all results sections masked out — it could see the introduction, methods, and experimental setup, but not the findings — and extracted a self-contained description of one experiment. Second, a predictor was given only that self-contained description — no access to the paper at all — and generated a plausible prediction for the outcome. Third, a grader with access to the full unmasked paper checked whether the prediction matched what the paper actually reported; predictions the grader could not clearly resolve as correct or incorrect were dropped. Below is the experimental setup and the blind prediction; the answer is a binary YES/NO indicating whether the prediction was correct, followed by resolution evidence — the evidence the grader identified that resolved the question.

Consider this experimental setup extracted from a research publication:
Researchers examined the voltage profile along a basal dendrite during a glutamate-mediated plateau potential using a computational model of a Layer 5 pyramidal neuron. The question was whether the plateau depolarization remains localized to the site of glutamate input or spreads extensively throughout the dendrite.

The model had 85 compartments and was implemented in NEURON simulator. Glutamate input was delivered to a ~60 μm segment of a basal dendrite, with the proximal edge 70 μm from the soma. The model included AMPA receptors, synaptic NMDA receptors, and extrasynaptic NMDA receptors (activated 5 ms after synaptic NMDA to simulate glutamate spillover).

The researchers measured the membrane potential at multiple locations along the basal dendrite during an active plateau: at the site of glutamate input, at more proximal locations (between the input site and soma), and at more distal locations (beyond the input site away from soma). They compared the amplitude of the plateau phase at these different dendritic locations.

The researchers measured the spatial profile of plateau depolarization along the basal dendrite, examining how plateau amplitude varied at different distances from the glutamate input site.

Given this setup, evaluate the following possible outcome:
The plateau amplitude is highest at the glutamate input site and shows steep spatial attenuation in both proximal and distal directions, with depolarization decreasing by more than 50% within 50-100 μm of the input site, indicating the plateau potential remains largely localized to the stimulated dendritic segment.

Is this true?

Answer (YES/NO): NO